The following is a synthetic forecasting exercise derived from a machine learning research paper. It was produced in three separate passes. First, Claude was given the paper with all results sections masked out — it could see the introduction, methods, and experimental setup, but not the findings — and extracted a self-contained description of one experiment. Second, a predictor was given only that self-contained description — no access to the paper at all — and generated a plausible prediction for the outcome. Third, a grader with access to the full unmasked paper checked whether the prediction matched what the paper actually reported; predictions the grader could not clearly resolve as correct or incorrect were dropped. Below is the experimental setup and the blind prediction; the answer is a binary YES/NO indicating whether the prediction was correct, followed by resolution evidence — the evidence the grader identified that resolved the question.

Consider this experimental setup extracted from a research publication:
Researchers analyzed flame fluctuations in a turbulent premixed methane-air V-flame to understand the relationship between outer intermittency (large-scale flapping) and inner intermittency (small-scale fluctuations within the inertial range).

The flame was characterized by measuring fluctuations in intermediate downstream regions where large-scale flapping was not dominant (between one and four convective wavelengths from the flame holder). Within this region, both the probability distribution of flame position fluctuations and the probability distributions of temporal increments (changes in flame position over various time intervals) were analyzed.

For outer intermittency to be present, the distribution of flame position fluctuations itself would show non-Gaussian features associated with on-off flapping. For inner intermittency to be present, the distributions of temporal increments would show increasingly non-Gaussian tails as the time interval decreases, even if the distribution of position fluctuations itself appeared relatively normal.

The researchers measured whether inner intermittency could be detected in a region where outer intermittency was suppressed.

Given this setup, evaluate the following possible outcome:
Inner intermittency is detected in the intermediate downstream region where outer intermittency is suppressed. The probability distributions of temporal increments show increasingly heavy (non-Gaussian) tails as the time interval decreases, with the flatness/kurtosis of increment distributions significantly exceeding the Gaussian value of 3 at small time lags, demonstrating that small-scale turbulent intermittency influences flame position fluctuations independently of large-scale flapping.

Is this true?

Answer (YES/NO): YES